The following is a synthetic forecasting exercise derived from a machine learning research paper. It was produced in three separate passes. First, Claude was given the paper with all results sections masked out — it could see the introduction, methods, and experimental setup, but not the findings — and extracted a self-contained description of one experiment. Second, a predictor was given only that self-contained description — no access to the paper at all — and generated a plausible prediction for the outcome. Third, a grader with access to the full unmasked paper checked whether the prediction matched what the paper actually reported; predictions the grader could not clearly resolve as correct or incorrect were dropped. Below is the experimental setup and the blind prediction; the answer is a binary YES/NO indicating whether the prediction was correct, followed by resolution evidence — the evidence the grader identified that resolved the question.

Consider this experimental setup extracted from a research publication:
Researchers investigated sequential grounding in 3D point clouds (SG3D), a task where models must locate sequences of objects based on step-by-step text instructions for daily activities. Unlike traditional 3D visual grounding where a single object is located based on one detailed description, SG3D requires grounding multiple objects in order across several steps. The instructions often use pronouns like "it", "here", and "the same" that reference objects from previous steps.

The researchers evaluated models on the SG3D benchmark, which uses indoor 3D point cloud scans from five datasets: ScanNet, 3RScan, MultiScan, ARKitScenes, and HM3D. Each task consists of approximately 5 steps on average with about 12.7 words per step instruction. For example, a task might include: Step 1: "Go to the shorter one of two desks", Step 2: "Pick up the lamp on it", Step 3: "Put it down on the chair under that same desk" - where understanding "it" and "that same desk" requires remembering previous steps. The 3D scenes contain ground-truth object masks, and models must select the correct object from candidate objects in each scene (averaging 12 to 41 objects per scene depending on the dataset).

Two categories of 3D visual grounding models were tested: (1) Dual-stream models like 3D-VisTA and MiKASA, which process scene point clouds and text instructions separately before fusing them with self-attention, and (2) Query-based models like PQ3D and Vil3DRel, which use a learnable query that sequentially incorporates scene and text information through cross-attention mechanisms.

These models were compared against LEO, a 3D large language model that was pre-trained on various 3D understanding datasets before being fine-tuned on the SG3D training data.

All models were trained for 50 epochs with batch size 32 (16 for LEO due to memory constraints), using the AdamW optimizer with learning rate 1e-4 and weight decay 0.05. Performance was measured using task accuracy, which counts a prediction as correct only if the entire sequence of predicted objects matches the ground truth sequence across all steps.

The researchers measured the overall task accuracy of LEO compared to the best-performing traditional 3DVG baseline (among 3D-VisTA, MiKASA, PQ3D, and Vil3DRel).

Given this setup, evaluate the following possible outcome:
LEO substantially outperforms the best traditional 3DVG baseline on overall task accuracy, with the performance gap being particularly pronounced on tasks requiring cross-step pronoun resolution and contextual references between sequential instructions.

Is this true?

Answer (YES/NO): NO